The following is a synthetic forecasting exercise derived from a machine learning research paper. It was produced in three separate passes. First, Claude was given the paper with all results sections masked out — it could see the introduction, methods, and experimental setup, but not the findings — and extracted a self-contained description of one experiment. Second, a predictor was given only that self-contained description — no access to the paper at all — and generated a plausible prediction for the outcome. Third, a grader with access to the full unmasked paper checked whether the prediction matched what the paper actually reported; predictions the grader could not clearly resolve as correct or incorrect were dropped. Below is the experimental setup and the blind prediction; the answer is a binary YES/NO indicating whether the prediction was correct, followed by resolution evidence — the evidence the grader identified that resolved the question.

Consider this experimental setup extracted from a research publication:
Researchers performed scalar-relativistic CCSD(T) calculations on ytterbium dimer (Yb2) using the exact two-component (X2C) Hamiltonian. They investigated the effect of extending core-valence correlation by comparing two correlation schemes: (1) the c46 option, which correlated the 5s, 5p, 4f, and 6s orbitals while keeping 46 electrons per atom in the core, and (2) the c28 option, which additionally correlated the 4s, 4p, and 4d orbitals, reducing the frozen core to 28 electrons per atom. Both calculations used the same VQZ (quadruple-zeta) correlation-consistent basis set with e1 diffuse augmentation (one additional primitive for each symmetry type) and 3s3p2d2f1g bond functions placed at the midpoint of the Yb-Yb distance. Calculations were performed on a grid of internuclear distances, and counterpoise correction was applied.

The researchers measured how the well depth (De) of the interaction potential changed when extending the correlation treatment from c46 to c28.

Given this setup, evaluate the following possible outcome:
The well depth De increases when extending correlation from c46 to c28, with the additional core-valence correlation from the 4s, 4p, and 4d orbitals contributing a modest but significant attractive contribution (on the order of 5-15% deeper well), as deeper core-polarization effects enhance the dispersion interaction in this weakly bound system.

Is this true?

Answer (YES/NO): NO